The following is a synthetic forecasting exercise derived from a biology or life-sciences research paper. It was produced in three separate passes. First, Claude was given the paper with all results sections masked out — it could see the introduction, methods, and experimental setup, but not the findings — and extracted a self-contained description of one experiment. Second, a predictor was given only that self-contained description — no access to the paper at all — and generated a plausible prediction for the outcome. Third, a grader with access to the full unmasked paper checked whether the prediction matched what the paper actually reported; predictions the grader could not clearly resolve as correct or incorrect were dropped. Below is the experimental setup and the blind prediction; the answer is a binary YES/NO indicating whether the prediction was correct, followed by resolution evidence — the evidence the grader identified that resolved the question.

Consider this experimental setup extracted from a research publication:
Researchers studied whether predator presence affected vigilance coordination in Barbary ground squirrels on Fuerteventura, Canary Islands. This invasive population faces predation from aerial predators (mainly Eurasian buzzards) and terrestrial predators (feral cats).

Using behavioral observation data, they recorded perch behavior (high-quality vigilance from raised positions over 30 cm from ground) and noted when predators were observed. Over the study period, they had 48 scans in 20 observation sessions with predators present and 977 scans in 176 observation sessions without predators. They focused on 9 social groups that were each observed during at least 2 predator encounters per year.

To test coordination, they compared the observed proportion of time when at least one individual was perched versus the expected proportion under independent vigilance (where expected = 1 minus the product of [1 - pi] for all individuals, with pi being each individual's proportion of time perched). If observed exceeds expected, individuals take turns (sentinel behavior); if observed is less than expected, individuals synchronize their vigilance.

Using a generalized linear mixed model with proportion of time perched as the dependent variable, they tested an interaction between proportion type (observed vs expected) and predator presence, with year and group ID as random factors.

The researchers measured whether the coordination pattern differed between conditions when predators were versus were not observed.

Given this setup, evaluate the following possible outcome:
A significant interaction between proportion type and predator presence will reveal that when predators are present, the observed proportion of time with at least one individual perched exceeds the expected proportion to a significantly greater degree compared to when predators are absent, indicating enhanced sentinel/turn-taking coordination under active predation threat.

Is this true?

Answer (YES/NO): NO